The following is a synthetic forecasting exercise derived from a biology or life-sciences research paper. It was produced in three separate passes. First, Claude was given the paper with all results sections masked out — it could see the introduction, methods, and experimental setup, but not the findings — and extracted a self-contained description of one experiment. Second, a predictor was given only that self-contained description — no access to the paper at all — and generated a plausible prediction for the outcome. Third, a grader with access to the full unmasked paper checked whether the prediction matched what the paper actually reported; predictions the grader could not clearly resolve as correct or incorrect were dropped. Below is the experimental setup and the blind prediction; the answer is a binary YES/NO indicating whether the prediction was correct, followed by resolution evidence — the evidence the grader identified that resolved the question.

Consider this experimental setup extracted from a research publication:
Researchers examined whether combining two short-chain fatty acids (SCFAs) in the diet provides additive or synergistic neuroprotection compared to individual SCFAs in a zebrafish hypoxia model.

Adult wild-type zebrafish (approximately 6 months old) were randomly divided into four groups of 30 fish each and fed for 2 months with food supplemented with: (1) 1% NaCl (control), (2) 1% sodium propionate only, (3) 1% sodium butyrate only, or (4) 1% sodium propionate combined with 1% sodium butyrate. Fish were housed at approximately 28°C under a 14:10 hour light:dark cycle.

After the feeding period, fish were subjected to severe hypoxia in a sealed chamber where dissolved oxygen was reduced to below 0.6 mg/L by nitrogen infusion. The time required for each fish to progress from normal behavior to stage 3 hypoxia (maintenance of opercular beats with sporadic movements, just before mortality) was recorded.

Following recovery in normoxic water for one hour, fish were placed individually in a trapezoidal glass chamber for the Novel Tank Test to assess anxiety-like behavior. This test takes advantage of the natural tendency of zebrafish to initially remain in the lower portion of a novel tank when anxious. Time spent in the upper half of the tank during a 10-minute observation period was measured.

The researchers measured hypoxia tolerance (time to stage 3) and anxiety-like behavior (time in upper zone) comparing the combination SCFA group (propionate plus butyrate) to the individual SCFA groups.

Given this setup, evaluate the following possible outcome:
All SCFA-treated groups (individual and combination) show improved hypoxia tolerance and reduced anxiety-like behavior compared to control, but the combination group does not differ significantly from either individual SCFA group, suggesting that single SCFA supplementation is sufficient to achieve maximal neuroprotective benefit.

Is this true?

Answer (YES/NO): NO